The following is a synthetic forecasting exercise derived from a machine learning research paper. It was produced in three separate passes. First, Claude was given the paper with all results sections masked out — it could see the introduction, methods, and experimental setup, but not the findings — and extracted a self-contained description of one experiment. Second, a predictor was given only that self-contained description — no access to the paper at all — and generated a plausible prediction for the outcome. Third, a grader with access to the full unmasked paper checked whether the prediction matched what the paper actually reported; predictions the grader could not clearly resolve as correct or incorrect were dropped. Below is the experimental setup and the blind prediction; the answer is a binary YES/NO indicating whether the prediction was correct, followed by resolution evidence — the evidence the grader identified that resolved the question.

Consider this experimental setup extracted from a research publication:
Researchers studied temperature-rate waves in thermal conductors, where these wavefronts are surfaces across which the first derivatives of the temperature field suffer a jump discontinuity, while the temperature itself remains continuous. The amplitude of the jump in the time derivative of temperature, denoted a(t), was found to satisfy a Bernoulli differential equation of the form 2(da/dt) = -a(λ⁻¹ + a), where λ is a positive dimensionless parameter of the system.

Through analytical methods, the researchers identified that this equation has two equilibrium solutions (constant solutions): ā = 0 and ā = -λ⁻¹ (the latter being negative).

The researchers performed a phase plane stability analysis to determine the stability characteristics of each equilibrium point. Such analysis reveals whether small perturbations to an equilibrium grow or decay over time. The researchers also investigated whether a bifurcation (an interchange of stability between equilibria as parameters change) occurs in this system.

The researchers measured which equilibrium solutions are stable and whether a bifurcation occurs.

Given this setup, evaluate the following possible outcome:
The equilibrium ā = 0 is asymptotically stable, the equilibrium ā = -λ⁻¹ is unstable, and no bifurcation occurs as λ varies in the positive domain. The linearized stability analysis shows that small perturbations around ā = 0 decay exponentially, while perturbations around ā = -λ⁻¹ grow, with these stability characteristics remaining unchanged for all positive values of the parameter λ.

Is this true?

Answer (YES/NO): YES